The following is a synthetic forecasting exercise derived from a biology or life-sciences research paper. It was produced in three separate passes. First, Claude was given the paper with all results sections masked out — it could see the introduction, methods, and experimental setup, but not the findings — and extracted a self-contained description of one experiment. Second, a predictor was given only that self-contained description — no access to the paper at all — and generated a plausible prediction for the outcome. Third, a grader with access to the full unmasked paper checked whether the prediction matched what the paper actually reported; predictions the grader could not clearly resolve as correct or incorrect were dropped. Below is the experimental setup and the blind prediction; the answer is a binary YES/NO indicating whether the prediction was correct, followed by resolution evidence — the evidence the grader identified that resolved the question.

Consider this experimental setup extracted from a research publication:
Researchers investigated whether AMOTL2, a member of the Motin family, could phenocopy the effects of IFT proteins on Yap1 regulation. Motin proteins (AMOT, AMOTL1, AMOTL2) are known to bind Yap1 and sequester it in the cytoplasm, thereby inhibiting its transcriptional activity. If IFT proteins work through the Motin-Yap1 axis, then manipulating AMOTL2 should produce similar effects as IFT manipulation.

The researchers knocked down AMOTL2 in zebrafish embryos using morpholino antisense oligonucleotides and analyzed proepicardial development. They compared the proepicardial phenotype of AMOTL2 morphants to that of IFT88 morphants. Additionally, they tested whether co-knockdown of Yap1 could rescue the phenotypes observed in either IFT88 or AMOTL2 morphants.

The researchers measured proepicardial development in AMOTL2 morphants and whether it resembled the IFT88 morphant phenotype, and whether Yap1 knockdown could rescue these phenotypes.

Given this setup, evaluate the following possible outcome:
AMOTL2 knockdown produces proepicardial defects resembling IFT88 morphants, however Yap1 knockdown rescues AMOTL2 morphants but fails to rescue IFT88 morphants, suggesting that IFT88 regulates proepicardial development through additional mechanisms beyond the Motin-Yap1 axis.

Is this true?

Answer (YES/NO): NO